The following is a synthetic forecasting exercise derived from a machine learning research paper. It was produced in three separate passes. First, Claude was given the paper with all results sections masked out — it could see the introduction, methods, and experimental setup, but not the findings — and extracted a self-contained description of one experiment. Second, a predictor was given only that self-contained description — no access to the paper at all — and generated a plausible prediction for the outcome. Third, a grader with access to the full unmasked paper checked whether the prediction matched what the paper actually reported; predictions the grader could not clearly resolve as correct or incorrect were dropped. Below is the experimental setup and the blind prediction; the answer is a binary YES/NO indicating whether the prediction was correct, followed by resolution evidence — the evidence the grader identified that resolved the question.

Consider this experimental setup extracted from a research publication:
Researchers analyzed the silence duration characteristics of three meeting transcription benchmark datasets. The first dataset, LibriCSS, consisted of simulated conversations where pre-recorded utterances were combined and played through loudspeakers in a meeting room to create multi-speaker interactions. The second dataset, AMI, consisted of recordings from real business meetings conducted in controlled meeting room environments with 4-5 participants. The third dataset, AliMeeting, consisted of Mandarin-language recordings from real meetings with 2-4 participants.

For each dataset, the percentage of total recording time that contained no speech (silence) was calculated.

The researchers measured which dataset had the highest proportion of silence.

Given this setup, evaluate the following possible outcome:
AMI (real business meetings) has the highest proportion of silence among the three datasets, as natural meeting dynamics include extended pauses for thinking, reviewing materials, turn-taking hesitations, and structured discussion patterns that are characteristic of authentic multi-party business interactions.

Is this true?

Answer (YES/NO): YES